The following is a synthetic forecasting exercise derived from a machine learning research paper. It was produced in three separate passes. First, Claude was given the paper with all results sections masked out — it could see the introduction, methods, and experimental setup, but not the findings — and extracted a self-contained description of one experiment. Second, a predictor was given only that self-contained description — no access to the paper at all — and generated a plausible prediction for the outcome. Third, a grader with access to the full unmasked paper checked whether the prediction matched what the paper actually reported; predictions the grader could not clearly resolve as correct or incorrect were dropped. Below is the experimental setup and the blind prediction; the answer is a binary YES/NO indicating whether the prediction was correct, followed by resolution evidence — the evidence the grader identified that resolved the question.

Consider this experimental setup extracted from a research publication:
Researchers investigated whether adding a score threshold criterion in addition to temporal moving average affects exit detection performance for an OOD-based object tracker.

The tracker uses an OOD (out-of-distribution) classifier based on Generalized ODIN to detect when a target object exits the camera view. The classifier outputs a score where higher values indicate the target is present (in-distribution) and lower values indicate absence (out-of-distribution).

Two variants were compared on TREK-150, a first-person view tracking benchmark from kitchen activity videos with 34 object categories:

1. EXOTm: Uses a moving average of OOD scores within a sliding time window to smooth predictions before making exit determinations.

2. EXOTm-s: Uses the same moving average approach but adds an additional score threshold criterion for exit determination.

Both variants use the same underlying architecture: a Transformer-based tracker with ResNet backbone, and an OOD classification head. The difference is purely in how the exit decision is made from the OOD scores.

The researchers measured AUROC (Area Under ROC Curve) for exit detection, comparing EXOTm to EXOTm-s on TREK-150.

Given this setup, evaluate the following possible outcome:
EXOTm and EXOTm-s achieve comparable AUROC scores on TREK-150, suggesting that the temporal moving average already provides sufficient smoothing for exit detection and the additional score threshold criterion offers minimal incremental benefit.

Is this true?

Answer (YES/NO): NO